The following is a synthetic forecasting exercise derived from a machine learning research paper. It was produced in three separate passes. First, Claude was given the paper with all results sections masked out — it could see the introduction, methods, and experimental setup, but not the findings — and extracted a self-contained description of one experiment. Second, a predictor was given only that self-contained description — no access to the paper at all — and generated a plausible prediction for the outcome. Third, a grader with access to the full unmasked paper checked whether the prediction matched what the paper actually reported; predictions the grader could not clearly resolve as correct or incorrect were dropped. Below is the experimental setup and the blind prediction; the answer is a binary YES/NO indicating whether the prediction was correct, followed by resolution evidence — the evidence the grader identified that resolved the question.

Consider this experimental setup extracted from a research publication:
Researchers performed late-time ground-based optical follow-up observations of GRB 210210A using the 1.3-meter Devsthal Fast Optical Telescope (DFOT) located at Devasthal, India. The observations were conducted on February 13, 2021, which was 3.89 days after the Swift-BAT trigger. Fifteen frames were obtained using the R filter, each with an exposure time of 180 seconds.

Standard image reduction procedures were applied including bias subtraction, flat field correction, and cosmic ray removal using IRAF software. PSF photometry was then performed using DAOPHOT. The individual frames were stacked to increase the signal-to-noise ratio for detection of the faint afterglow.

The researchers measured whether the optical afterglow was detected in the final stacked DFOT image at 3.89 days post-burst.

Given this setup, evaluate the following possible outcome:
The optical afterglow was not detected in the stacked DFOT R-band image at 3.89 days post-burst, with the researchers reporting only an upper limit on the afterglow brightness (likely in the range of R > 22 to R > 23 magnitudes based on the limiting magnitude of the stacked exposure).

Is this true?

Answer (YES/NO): NO